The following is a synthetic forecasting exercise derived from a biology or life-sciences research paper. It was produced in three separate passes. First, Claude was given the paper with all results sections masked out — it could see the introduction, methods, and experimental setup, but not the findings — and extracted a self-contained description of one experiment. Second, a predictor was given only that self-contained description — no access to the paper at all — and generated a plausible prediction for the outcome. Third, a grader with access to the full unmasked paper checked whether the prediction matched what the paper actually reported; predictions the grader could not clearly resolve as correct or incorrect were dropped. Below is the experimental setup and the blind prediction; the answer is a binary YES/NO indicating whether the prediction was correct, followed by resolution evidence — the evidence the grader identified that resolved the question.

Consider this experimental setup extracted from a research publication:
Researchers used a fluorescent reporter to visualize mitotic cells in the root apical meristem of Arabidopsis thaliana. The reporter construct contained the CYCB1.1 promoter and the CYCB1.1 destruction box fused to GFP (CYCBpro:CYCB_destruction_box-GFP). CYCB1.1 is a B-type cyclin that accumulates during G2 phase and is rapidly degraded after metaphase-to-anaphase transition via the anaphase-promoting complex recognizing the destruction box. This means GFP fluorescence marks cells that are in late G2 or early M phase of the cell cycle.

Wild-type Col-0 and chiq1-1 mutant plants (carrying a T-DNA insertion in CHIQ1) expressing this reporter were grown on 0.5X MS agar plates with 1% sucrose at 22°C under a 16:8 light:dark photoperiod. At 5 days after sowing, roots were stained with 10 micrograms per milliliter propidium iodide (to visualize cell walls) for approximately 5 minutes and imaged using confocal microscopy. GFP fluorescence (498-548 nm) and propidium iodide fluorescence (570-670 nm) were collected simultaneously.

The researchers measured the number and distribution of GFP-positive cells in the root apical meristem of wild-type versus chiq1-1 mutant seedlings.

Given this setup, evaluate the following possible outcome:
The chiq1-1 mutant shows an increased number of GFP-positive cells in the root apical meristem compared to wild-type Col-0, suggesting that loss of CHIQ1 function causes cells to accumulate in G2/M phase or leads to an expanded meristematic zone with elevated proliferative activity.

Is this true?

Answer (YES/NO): NO